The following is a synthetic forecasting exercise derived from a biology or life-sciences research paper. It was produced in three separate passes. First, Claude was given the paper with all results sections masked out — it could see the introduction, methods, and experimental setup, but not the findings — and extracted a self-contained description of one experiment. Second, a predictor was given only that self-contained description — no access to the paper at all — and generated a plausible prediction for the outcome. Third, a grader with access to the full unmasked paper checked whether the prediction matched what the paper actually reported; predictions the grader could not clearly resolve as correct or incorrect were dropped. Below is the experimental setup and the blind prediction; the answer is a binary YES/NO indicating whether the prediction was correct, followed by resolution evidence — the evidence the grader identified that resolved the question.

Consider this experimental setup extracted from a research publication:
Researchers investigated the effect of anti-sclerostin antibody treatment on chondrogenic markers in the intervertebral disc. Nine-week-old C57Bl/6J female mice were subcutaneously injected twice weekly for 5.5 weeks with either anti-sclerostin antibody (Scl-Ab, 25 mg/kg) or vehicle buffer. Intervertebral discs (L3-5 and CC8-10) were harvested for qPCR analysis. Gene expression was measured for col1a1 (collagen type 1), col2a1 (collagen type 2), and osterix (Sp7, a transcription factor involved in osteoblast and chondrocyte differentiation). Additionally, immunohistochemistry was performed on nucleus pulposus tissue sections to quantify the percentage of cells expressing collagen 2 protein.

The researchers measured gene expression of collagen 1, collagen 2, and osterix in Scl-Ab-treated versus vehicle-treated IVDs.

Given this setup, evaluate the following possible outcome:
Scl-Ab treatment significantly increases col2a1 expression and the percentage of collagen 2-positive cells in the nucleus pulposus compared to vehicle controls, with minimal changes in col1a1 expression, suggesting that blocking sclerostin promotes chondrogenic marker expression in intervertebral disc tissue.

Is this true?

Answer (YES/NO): NO